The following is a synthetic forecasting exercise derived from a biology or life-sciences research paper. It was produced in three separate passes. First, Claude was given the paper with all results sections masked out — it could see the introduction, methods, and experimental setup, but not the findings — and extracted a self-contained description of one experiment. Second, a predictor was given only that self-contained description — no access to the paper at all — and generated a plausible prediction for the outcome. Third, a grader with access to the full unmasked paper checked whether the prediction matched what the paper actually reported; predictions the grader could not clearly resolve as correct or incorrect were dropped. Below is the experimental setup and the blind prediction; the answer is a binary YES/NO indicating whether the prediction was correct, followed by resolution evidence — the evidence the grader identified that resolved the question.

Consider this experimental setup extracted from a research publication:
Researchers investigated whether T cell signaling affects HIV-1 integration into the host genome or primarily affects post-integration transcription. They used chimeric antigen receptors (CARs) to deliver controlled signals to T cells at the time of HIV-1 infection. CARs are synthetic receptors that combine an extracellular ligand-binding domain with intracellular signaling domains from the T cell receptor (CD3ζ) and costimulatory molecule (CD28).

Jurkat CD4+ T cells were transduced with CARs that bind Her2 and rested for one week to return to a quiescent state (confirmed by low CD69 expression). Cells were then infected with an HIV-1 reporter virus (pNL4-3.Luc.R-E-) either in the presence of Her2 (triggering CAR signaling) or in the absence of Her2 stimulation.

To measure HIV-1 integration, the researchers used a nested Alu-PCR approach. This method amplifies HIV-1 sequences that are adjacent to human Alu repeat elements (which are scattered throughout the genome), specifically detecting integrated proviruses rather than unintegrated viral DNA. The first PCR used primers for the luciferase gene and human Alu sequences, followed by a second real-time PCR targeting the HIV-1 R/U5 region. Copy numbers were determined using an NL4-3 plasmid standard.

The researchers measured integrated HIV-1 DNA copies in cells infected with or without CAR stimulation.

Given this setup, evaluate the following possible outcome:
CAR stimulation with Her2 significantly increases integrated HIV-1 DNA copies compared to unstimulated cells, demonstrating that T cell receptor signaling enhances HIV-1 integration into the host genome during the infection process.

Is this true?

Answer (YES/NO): NO